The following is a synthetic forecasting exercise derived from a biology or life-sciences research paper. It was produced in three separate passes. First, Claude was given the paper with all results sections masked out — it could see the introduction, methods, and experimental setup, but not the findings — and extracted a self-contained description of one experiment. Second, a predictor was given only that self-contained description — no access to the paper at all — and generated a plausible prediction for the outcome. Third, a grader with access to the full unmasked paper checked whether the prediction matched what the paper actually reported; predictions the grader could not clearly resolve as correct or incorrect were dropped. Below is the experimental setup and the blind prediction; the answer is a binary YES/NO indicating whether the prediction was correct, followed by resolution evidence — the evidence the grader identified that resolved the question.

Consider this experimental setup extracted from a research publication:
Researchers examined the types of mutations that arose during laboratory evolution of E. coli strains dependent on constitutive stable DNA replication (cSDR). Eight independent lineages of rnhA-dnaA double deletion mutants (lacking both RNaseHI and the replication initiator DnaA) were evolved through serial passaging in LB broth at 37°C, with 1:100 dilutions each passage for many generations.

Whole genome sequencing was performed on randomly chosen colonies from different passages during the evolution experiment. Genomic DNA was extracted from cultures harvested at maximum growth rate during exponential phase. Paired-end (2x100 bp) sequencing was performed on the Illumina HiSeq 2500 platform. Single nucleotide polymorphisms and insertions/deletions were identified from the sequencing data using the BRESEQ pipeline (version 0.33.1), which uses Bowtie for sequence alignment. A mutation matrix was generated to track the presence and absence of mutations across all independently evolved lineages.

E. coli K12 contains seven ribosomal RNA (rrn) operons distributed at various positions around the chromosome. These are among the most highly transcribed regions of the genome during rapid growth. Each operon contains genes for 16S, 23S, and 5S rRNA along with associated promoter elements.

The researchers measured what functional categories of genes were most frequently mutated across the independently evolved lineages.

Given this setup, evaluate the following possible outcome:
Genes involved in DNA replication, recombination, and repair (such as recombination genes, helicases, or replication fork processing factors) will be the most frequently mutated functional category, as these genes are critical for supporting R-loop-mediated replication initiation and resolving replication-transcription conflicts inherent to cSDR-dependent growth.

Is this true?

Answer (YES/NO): NO